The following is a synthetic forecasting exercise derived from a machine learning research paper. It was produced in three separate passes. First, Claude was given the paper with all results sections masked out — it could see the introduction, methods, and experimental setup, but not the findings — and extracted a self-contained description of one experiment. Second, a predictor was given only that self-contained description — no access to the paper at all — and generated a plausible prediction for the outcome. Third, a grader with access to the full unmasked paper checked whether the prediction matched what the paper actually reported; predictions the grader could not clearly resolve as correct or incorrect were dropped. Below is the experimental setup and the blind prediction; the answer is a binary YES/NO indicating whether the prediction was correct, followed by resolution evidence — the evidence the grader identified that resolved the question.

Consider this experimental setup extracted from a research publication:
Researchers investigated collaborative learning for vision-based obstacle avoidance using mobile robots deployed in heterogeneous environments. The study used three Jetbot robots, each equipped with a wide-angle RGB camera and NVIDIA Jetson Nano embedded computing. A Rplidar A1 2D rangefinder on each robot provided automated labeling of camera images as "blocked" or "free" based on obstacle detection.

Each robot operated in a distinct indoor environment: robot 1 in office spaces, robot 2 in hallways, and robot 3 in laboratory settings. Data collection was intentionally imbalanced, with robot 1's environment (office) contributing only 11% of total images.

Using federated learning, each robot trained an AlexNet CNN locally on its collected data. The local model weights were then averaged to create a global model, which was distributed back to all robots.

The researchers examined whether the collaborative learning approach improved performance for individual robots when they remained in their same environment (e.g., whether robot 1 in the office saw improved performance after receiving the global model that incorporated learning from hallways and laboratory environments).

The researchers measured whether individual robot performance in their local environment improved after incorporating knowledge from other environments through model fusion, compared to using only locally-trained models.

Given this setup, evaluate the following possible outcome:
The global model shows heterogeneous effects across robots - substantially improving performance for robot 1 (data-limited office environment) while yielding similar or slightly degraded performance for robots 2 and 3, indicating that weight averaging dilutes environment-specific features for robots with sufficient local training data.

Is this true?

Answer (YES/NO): NO